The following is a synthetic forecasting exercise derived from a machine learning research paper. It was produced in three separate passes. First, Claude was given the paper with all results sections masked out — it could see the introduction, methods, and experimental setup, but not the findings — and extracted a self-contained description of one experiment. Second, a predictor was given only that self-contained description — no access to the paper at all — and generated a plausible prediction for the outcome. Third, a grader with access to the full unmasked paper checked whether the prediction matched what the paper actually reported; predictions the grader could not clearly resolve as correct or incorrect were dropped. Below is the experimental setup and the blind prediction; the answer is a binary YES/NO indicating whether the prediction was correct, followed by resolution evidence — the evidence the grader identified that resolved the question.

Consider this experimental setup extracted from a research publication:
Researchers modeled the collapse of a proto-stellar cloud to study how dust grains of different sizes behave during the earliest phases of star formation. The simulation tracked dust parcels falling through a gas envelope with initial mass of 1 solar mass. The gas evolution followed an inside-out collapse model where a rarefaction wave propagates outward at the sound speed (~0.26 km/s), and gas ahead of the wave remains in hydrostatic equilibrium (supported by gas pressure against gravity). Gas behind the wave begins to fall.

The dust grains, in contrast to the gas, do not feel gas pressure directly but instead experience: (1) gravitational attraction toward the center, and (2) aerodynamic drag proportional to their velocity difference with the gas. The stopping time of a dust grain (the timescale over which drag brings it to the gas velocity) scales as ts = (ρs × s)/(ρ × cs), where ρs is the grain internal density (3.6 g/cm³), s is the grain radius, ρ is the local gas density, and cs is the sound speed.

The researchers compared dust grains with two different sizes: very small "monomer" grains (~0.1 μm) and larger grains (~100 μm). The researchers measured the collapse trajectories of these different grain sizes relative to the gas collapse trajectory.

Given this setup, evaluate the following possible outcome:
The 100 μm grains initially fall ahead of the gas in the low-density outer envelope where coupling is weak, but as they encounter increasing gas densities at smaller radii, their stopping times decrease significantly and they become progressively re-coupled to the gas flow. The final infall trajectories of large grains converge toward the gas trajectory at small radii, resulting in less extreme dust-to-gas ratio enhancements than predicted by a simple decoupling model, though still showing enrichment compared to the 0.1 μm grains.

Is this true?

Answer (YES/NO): NO